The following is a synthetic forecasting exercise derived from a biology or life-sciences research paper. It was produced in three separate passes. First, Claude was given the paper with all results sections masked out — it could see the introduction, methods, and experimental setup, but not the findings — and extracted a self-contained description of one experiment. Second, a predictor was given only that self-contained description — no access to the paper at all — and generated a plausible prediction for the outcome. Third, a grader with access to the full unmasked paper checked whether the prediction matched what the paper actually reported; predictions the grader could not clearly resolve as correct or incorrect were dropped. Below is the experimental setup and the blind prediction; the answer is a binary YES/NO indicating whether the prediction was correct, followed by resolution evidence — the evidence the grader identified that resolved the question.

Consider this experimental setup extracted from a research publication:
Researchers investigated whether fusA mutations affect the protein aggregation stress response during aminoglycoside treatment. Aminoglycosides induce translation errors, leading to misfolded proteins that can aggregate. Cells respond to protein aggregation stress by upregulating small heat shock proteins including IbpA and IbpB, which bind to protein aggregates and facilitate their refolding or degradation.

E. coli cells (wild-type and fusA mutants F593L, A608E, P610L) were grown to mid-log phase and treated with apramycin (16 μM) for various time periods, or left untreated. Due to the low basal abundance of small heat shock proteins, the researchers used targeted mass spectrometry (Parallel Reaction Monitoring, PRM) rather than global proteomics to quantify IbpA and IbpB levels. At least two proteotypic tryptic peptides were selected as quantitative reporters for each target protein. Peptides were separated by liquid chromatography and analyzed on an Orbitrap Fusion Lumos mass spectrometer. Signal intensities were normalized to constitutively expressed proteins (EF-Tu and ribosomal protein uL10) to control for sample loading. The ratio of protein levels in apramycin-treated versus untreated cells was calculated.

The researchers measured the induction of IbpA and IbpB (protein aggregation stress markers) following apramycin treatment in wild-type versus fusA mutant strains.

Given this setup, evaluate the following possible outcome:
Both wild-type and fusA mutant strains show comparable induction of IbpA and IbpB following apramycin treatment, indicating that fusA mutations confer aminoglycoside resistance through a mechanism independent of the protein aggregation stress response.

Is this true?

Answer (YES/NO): NO